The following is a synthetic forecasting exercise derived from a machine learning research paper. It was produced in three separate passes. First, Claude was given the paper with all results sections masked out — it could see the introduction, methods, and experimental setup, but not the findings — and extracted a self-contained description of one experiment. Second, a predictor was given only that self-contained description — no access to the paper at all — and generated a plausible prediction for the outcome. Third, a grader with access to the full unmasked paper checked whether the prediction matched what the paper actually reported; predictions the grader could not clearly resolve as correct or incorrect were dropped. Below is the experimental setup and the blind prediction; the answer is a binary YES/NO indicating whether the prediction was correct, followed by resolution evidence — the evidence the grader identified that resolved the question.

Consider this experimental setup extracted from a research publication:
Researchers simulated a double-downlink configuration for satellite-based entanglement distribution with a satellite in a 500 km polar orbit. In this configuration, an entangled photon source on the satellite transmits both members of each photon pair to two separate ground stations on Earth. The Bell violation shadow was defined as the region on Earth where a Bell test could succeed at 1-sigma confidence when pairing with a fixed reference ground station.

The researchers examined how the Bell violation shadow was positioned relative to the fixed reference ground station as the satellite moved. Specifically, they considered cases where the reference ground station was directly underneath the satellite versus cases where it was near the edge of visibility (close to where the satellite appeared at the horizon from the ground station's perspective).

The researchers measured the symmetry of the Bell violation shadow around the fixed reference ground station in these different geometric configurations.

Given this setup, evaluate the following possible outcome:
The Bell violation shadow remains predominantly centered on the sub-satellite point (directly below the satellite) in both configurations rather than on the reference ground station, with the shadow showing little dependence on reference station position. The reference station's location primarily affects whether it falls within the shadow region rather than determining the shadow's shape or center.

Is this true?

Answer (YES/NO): NO